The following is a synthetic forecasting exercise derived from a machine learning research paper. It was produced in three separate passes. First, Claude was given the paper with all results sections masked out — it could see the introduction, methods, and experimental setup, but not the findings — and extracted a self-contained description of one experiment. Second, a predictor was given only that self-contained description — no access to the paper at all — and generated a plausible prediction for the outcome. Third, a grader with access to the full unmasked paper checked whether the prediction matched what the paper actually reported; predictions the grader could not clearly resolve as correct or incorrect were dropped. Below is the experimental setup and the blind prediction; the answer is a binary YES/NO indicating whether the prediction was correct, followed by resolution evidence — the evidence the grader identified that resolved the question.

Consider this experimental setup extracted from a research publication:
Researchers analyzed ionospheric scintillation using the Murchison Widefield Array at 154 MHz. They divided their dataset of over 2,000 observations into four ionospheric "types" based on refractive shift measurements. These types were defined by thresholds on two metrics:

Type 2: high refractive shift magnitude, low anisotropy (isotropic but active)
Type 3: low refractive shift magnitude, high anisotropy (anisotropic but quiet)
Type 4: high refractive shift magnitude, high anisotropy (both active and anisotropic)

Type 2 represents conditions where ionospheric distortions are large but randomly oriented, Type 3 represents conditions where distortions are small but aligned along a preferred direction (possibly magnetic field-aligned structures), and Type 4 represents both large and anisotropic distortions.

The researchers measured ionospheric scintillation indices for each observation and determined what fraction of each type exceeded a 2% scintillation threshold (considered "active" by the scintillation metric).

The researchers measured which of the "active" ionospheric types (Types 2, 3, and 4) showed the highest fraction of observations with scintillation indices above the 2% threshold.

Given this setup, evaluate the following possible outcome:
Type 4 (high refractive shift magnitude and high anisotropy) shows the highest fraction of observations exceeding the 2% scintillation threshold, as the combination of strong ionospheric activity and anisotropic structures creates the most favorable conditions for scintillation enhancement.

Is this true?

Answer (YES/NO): YES